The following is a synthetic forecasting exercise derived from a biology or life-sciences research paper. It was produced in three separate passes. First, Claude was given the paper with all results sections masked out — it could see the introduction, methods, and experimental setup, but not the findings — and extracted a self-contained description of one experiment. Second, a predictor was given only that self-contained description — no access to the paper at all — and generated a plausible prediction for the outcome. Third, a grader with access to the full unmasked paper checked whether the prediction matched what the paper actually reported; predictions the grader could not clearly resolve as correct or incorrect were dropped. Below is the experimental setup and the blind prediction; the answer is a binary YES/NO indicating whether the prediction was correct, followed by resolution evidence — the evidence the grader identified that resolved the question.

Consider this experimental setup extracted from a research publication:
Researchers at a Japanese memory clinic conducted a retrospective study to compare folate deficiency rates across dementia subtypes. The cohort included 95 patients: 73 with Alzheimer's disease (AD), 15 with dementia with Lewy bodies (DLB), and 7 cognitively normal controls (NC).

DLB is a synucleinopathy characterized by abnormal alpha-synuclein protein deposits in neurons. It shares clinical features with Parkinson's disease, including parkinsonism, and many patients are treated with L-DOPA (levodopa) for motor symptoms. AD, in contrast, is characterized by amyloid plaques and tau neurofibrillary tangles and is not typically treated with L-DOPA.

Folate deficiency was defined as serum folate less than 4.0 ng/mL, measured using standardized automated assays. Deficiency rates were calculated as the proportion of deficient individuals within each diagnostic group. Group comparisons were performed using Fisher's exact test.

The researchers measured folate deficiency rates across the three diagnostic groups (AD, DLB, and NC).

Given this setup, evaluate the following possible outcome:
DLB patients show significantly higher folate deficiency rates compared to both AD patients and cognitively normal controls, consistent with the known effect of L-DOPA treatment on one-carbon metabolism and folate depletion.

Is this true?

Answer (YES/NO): YES